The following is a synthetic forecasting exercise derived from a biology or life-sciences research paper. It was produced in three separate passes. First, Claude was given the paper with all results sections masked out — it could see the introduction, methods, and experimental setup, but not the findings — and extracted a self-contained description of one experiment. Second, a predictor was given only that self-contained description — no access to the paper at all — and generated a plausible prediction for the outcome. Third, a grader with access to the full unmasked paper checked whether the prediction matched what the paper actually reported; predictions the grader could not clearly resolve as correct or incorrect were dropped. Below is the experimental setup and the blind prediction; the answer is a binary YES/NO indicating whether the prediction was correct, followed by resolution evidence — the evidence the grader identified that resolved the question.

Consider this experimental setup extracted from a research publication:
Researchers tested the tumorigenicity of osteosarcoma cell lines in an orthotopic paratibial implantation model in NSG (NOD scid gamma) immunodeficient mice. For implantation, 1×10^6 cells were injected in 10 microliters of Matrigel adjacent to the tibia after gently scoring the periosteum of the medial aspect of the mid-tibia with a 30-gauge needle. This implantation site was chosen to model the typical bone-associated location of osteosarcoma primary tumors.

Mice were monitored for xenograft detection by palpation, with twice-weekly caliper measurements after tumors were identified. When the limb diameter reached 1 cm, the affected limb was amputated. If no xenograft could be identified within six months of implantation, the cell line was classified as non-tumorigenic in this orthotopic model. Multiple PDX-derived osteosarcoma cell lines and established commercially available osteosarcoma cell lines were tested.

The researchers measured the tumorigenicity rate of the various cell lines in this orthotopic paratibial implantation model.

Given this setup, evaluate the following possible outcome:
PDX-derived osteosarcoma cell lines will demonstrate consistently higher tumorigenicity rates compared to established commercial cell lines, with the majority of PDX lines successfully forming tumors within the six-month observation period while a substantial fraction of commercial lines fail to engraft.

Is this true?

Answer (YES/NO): NO